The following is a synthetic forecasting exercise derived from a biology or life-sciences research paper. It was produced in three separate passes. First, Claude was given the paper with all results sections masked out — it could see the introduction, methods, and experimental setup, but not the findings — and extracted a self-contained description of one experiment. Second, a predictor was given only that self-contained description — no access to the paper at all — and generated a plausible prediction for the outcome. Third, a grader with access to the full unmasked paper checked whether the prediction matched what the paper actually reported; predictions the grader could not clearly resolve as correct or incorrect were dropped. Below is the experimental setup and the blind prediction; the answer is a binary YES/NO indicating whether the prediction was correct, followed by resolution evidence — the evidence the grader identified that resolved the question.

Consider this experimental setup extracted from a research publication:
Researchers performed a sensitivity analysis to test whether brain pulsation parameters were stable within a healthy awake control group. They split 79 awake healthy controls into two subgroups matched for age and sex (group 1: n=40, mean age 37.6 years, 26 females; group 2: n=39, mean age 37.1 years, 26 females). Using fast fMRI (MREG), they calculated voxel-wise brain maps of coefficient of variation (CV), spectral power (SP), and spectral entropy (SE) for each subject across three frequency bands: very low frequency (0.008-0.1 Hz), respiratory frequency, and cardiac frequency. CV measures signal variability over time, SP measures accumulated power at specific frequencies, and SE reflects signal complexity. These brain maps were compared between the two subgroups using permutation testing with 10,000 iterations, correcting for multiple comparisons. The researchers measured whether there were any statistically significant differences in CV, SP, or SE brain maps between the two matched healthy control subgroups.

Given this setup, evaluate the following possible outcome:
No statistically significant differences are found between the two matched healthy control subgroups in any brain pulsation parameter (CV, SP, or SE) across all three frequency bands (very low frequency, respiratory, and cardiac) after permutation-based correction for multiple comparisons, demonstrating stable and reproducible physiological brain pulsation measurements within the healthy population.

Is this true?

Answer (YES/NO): YES